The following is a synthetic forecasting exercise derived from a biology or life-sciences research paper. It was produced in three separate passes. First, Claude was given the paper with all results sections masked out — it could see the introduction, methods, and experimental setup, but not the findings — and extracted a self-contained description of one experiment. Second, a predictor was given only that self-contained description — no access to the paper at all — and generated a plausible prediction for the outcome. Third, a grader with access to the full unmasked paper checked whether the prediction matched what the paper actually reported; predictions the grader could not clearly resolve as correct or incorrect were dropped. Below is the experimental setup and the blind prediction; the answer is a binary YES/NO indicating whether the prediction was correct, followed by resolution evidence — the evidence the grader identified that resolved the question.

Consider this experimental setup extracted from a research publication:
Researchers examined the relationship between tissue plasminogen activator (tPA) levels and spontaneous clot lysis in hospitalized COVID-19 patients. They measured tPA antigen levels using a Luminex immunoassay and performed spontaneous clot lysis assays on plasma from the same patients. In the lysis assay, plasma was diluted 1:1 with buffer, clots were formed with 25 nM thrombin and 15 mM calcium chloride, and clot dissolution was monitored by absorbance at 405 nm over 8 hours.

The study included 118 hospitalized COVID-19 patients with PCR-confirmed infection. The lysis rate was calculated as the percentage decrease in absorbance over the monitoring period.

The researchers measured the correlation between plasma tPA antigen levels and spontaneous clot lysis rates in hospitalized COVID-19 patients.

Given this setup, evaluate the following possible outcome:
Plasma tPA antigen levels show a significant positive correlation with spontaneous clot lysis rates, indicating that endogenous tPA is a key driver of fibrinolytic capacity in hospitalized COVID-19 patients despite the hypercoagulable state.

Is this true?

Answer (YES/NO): YES